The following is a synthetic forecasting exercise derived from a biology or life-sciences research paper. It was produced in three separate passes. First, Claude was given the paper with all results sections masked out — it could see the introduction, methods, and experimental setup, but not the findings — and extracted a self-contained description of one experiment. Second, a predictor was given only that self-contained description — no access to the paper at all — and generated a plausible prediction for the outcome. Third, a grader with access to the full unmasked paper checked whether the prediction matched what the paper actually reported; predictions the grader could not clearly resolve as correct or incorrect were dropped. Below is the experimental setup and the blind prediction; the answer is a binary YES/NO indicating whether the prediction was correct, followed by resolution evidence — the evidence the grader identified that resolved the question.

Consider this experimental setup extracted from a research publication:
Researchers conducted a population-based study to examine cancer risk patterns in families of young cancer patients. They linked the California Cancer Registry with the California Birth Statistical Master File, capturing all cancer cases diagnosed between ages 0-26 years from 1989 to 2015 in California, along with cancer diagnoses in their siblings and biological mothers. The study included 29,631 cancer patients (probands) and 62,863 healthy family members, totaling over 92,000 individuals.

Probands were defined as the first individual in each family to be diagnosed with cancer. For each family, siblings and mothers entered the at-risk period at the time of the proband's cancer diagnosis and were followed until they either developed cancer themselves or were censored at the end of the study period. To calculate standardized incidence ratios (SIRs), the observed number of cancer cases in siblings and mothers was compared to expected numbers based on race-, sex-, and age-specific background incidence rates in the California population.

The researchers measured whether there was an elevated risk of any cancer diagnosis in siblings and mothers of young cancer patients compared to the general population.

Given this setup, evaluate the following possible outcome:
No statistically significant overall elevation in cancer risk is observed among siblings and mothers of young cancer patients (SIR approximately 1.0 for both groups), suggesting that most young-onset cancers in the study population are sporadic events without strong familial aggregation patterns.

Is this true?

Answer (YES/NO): NO